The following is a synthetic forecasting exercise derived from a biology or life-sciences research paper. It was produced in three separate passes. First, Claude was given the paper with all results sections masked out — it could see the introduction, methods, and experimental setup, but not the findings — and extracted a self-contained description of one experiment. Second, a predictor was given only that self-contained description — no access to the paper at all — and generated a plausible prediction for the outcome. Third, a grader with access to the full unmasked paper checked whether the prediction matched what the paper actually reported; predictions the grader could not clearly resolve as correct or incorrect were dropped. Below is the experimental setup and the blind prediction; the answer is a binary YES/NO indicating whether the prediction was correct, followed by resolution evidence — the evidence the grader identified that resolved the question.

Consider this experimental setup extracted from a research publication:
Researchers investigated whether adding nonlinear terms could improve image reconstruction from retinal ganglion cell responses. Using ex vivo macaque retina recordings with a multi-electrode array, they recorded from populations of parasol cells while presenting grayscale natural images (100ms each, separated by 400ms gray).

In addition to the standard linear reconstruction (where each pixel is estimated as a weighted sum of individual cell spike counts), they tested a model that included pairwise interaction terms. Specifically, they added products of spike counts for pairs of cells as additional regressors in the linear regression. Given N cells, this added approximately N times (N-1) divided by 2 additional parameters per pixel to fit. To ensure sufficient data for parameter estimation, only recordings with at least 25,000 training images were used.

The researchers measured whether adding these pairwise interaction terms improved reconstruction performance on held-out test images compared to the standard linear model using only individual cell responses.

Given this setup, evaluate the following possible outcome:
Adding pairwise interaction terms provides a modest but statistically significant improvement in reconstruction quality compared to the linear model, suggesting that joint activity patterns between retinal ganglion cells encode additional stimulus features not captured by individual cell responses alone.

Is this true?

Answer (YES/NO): YES